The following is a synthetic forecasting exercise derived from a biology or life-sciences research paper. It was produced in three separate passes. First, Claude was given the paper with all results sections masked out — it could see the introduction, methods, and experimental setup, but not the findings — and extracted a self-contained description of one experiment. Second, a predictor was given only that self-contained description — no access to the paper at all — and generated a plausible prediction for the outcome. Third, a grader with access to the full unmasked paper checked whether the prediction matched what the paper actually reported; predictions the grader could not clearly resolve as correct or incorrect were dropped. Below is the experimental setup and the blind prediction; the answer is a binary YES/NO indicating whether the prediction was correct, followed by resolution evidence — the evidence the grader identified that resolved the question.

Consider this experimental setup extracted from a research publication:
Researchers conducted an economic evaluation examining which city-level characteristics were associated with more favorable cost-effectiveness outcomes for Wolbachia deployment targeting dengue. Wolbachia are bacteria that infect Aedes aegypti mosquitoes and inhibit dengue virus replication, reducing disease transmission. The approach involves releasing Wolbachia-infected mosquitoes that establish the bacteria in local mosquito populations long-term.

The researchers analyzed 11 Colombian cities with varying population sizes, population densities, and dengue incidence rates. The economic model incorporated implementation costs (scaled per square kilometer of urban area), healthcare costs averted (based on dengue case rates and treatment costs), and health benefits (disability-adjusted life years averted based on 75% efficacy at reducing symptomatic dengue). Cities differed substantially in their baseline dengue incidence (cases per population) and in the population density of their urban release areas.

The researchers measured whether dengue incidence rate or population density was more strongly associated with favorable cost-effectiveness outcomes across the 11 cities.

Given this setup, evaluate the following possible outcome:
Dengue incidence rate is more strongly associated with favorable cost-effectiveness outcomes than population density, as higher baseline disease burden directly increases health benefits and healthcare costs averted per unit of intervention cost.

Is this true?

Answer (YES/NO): YES